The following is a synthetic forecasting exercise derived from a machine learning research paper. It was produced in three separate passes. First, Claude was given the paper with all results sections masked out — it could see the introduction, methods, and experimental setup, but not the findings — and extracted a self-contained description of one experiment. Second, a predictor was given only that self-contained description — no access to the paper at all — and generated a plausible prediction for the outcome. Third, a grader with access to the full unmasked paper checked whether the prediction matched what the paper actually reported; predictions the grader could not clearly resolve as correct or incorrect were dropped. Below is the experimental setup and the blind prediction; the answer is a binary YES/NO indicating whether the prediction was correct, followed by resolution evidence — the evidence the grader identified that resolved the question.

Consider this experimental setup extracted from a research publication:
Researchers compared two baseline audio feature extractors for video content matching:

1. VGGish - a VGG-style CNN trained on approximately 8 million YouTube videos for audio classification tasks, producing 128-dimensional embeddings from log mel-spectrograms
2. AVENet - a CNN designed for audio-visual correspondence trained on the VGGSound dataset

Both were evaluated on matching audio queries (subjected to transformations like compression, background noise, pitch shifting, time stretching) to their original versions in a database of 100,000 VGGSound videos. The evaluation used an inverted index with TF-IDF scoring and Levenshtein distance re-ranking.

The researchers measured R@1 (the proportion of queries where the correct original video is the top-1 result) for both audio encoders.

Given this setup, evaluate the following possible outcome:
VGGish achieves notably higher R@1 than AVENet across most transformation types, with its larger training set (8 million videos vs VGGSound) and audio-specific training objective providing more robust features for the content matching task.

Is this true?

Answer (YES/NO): NO